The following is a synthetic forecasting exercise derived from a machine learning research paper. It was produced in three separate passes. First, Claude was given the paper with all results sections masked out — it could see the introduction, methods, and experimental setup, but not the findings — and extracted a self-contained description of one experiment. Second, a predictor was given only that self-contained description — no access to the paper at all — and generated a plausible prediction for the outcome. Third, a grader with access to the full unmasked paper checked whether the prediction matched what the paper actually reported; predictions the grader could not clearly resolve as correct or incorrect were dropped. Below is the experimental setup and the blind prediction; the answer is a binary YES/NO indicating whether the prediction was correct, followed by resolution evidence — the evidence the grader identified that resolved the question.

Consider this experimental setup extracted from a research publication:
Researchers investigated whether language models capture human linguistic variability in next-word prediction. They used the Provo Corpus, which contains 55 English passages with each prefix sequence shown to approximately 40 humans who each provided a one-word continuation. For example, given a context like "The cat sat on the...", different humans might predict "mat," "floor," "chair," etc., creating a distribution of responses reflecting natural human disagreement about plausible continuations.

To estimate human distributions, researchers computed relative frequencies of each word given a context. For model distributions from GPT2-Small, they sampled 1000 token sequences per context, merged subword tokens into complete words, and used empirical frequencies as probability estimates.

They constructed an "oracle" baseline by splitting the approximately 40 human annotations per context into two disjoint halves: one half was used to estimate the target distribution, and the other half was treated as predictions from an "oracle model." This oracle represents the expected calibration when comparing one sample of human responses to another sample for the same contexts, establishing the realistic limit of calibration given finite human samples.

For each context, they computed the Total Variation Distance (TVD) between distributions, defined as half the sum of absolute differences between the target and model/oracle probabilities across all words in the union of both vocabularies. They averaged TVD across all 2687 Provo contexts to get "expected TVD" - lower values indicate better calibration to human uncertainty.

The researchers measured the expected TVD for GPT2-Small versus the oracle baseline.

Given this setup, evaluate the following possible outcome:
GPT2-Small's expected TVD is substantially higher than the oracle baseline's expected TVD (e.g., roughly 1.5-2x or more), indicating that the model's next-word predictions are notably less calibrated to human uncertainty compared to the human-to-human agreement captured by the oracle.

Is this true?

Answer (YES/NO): YES